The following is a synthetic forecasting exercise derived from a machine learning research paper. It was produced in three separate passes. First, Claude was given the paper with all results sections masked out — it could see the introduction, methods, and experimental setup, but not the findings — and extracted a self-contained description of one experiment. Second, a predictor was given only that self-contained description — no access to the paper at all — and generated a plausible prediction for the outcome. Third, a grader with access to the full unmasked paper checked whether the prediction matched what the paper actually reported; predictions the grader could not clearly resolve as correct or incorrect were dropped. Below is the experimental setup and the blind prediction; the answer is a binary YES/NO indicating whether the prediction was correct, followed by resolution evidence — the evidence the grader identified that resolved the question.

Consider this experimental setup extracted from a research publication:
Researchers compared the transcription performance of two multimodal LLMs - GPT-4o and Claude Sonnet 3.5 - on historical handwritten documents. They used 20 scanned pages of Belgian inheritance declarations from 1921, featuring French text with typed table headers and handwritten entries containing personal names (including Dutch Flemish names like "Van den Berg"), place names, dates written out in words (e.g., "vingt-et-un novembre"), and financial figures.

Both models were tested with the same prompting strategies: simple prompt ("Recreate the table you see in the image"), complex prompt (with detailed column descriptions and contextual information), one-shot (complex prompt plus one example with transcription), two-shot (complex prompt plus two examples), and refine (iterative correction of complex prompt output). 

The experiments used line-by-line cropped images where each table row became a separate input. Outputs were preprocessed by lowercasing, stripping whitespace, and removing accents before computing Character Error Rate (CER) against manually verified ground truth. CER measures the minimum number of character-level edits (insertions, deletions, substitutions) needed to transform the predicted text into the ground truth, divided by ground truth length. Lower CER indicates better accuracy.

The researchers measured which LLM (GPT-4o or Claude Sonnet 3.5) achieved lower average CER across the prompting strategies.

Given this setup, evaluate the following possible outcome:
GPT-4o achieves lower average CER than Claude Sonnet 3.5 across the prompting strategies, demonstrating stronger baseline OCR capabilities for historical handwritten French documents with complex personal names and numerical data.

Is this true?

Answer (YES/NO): YES